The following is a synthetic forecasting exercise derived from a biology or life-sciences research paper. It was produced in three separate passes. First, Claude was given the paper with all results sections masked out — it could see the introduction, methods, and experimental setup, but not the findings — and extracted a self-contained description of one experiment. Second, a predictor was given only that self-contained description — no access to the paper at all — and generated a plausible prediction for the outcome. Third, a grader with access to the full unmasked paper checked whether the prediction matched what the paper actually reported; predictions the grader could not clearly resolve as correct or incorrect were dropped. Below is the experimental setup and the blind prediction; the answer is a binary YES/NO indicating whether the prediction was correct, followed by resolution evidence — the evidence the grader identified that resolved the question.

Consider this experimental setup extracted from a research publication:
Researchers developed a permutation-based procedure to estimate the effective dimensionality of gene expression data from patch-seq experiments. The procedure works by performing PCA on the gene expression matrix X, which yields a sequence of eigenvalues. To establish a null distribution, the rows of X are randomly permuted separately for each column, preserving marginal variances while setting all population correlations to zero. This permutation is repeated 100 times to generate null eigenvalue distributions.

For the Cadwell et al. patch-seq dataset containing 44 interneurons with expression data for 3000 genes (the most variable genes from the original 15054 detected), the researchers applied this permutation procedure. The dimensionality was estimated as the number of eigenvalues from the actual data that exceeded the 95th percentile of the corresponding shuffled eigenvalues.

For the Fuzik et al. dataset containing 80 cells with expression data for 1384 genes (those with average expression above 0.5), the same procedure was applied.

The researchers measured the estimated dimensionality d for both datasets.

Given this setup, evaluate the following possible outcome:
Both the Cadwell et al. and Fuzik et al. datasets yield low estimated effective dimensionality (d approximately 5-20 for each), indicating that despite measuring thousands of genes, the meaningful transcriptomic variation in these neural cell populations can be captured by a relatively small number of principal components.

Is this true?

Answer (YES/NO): YES